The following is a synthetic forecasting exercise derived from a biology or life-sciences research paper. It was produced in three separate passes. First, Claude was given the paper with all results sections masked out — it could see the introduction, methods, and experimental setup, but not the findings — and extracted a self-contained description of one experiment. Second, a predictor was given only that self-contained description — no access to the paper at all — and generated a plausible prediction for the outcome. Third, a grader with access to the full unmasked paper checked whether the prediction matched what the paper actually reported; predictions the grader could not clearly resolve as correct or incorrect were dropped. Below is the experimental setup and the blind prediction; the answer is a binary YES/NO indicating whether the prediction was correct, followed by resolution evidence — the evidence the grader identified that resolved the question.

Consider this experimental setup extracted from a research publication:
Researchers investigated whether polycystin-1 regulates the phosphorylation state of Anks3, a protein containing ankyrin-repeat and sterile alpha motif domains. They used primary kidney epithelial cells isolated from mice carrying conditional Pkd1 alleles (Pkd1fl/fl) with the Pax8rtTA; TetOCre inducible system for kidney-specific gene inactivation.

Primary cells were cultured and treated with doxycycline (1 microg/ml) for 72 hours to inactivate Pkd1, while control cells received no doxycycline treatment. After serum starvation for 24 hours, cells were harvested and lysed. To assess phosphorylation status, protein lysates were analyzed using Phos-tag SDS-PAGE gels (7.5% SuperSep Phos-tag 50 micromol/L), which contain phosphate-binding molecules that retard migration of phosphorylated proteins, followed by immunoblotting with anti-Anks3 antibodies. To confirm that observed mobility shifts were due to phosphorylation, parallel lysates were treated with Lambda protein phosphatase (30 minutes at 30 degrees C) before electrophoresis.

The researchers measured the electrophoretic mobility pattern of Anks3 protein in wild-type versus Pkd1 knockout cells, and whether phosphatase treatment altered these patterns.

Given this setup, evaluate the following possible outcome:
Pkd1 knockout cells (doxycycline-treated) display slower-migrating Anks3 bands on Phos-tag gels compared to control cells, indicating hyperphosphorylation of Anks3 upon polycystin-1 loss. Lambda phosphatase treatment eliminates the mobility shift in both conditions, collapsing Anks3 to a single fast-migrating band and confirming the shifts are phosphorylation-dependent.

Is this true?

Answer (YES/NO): YES